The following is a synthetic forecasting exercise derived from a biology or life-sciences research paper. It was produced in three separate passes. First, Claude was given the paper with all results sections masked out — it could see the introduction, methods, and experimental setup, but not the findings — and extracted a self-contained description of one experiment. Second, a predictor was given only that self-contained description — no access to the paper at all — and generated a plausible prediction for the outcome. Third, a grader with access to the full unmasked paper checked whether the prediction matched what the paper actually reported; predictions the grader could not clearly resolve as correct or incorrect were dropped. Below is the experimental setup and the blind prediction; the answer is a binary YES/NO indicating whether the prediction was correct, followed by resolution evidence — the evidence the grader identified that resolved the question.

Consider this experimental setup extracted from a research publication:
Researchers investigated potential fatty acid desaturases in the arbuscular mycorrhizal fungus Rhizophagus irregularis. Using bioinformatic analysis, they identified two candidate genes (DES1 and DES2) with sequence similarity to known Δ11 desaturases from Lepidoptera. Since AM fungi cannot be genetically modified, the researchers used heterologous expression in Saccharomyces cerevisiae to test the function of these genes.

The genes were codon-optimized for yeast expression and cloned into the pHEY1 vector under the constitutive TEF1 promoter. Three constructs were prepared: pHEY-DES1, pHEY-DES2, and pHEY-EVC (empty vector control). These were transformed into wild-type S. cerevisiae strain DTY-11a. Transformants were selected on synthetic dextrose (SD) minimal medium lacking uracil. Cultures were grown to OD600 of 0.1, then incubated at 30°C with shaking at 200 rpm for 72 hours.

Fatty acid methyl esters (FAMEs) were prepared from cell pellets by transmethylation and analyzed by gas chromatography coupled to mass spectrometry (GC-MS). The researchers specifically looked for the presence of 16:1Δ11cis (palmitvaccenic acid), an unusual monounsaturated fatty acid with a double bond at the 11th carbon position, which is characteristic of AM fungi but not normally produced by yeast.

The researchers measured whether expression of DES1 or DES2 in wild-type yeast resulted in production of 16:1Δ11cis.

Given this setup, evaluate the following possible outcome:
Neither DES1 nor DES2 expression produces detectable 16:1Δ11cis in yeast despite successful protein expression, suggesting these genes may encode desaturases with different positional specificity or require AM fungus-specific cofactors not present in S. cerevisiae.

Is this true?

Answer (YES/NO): NO